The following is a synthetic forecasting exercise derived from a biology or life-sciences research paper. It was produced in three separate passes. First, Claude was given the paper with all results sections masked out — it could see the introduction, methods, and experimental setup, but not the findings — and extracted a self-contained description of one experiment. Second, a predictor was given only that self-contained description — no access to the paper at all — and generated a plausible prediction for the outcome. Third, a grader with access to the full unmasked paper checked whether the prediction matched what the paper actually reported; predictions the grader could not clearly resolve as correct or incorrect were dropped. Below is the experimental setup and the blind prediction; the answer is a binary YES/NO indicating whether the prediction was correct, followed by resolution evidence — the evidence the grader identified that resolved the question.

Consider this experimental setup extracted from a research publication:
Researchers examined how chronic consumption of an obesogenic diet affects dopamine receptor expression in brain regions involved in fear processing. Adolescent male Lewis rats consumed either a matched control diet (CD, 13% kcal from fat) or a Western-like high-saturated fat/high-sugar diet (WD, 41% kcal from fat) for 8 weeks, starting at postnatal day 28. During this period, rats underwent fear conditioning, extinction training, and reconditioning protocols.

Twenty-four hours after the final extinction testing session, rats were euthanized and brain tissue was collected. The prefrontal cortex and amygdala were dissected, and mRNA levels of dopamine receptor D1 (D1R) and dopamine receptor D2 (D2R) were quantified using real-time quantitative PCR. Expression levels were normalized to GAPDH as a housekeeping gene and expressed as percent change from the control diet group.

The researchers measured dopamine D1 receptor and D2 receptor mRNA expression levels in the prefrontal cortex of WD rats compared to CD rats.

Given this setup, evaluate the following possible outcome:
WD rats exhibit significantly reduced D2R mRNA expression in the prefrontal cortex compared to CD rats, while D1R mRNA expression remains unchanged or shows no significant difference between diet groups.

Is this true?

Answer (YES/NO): NO